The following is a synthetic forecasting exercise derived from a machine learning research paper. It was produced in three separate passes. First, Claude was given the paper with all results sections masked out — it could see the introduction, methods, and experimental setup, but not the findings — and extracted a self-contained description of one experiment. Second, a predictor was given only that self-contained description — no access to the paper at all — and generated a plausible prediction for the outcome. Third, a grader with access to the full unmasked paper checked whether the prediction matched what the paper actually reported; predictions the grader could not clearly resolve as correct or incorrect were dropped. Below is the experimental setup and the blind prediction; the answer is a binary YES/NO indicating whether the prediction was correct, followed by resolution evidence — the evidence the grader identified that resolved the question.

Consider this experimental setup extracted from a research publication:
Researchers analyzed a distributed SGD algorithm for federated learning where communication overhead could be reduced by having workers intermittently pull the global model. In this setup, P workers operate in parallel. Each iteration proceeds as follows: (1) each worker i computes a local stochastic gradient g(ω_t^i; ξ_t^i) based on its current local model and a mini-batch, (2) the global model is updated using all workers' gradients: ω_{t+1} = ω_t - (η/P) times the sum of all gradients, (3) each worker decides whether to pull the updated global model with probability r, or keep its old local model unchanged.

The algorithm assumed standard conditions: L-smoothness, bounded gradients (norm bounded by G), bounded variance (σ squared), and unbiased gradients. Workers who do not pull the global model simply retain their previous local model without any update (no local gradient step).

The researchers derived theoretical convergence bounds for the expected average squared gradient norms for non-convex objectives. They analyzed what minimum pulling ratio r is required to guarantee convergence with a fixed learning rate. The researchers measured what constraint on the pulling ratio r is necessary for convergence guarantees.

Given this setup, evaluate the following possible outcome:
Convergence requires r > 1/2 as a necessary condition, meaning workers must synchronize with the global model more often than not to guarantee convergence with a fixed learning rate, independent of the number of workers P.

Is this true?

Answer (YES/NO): NO